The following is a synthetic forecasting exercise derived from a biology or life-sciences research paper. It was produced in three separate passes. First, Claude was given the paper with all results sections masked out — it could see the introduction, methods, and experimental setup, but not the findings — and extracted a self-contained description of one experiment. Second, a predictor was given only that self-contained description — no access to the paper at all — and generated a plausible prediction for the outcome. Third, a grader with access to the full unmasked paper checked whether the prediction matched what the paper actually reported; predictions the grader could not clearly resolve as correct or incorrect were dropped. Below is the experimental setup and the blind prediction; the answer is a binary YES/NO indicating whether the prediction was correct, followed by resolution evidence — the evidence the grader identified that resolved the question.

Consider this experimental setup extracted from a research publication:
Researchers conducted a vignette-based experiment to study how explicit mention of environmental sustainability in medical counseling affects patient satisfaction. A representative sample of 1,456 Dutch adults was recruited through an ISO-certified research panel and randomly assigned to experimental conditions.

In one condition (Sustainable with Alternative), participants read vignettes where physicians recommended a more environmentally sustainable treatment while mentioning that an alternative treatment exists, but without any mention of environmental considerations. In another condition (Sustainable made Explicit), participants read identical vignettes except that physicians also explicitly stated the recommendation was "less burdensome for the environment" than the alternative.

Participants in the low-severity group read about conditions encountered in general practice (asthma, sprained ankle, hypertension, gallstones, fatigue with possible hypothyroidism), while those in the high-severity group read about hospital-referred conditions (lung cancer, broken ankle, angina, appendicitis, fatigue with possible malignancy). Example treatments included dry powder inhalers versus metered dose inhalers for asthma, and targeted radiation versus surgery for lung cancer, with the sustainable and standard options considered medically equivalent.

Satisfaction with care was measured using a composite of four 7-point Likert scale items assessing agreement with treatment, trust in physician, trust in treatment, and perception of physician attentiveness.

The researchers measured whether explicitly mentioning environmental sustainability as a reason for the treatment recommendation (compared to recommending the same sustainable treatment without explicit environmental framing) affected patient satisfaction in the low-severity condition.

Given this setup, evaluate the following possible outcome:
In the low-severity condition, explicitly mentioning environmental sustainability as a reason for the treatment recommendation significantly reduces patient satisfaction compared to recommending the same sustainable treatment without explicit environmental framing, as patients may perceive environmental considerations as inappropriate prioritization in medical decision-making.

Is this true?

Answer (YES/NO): NO